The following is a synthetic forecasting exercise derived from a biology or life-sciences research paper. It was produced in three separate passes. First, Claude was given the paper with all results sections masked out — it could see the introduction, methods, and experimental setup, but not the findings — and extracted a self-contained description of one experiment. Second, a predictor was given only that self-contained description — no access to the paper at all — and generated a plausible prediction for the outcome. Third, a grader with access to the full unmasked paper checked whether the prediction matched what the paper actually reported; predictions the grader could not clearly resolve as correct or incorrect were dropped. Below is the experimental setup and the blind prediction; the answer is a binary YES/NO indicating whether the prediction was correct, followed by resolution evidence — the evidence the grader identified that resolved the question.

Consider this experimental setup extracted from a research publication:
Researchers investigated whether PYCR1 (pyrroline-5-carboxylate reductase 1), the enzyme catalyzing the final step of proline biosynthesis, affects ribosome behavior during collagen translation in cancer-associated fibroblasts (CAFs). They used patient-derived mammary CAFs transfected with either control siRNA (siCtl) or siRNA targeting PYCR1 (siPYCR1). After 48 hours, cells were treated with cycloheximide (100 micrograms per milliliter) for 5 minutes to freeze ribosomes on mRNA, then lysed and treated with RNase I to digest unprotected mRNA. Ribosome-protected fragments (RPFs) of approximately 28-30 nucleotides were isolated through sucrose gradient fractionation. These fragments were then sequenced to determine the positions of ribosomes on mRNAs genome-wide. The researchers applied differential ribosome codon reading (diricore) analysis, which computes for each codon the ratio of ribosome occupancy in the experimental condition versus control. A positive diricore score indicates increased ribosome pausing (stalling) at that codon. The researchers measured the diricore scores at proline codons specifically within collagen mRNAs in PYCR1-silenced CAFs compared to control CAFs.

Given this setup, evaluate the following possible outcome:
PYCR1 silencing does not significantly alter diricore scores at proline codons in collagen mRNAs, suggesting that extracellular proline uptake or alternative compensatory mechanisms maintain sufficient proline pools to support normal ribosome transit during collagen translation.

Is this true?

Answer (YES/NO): NO